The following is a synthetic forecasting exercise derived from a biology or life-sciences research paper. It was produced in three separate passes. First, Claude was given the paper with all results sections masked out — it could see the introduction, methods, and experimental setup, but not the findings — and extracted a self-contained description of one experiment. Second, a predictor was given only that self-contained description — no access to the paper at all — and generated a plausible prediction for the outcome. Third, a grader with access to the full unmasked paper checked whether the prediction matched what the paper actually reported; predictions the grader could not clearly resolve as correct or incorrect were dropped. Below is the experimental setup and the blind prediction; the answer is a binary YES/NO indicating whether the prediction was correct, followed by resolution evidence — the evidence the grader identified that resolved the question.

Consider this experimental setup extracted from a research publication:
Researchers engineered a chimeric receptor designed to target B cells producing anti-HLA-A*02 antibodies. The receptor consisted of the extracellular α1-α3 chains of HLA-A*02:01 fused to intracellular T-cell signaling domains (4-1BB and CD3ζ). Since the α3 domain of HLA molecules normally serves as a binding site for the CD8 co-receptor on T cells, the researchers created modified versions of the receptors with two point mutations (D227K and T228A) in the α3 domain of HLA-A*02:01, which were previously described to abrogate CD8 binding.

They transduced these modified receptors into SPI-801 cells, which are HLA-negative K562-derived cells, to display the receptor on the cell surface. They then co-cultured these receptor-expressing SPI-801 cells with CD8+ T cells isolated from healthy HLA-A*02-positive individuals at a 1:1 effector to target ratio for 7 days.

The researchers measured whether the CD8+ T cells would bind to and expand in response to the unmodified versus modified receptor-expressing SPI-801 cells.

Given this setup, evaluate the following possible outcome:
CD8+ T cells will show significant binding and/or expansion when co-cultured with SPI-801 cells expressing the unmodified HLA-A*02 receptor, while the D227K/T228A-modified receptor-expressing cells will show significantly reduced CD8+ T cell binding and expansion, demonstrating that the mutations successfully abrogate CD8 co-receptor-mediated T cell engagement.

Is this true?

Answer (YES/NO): YES